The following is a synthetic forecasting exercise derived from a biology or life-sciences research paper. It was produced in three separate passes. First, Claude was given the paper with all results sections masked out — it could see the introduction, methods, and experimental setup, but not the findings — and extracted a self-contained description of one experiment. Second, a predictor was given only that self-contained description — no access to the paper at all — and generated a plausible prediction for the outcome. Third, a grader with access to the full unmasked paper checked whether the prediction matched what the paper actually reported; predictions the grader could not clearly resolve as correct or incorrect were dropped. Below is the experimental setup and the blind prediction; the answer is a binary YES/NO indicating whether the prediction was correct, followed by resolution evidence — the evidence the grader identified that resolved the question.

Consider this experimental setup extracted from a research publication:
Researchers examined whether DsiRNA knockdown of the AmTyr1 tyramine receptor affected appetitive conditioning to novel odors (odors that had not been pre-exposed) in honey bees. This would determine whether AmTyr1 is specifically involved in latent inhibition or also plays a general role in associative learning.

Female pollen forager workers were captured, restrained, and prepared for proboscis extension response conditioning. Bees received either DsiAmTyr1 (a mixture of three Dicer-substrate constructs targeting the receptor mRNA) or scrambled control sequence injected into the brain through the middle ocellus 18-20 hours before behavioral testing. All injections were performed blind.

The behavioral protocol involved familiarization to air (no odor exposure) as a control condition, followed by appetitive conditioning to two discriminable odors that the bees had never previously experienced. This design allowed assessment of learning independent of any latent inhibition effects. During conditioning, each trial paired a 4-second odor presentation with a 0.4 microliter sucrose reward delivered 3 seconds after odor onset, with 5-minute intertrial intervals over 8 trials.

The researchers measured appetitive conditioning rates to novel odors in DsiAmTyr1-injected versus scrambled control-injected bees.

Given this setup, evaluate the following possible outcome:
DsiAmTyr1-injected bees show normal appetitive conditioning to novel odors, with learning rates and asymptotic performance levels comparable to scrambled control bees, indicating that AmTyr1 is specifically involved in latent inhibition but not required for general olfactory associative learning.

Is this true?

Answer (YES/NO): NO